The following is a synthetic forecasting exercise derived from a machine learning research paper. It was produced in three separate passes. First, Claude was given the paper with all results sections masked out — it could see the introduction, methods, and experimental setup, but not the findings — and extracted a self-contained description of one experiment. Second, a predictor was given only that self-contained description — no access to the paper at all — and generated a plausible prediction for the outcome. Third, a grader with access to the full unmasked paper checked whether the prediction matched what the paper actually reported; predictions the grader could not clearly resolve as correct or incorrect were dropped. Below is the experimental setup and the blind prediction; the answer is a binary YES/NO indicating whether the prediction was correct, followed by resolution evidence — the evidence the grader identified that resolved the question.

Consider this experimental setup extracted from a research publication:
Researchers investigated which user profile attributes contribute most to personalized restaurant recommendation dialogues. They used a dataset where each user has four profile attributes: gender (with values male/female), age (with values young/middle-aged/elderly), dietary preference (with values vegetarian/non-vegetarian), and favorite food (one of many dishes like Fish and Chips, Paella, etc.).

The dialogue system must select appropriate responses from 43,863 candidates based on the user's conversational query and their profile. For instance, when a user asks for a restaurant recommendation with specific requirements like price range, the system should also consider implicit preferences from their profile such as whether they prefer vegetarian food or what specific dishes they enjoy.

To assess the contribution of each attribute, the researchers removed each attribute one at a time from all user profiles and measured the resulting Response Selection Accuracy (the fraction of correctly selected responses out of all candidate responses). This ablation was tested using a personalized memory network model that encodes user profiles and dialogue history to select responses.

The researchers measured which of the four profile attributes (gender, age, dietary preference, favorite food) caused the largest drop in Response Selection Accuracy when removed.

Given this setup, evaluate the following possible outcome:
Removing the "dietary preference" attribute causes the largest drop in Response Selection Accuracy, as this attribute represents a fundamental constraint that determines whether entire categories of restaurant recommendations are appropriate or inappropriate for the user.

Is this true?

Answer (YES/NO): YES